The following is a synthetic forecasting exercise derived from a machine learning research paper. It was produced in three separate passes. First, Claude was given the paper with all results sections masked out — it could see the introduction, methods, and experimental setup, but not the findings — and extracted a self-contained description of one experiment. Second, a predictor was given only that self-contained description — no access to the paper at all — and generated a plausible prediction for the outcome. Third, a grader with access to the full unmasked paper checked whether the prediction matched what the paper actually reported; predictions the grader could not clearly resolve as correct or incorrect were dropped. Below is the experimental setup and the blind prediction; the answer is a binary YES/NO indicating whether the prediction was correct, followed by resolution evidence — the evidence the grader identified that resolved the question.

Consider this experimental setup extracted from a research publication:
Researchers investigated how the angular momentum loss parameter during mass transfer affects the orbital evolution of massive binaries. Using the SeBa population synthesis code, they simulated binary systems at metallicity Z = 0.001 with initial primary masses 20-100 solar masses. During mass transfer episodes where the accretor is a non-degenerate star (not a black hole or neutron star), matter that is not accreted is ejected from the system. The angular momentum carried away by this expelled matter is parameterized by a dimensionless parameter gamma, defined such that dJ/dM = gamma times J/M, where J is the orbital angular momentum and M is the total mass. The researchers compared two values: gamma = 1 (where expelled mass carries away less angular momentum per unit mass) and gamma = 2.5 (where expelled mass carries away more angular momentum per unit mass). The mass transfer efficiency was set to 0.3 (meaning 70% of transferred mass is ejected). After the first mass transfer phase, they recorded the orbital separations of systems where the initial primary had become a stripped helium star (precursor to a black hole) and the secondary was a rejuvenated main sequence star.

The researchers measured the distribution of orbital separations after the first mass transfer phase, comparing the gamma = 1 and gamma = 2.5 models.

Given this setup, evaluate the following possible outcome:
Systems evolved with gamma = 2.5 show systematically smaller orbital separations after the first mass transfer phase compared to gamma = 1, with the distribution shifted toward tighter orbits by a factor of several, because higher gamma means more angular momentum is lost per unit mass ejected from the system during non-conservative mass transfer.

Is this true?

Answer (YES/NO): NO